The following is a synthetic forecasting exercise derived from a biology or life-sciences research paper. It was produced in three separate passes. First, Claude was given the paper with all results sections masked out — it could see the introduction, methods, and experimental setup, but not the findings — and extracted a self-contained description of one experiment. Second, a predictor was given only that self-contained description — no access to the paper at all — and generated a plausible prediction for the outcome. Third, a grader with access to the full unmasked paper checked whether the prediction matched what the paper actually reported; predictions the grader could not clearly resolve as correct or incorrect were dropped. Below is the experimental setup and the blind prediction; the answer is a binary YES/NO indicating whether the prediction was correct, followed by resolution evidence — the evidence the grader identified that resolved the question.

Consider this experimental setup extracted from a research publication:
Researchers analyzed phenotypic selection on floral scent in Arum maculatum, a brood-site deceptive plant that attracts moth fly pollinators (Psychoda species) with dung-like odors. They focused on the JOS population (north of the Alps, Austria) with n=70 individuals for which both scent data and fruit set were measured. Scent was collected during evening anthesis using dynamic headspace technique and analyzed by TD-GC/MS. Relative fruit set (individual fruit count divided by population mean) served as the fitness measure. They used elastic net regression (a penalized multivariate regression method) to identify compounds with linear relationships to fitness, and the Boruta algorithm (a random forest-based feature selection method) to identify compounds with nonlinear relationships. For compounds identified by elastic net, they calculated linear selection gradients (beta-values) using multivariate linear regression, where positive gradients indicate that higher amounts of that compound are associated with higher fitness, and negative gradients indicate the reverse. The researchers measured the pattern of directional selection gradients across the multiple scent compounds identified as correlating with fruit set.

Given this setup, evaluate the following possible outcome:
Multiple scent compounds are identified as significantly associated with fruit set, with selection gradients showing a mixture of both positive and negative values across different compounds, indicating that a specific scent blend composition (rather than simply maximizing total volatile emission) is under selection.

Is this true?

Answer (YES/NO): YES